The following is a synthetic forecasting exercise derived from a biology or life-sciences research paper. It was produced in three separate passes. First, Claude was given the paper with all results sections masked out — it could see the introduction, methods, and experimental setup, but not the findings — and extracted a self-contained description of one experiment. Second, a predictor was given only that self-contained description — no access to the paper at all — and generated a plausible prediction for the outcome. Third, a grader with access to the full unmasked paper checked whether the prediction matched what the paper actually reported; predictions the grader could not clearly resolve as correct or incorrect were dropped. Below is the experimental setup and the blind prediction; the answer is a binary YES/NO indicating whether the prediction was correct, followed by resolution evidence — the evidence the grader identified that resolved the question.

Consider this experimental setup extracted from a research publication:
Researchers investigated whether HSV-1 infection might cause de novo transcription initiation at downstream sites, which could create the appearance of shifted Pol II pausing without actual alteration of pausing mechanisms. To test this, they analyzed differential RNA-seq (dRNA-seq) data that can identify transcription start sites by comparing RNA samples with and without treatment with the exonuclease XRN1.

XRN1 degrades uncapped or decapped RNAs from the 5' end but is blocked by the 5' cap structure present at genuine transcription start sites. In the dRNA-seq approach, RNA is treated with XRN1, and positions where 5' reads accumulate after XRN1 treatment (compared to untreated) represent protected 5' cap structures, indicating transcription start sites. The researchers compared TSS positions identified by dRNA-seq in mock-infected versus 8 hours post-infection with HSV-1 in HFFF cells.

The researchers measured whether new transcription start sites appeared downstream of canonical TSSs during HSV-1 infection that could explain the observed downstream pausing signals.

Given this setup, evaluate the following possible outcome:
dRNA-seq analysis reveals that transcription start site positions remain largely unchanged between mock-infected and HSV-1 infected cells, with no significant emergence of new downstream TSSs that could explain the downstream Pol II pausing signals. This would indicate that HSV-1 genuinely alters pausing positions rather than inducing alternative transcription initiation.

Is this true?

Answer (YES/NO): YES